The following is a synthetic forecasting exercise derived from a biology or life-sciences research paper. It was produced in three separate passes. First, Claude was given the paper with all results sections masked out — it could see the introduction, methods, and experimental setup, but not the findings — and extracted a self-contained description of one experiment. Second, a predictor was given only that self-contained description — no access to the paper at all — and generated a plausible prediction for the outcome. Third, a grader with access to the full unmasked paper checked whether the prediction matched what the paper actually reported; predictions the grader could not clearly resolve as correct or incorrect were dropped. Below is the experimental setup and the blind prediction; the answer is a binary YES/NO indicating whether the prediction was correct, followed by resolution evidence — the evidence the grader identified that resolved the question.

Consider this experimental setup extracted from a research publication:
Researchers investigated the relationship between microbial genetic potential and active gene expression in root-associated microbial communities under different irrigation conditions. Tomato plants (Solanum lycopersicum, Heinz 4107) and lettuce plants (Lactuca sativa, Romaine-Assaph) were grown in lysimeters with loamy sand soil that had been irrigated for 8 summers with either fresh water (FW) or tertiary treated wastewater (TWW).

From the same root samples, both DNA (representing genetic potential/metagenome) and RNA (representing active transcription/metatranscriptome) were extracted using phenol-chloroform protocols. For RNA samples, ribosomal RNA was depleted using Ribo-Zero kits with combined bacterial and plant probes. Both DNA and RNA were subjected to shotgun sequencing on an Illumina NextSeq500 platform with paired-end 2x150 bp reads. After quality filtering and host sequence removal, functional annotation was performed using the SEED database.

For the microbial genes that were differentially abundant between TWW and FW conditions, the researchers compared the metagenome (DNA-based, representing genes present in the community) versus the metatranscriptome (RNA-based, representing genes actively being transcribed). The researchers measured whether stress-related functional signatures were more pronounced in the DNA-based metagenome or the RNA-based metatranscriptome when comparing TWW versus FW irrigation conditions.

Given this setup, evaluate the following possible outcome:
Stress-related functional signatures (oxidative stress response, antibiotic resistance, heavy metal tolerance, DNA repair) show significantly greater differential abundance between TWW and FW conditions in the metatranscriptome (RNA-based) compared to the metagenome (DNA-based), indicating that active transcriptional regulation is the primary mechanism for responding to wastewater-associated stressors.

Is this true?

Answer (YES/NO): NO